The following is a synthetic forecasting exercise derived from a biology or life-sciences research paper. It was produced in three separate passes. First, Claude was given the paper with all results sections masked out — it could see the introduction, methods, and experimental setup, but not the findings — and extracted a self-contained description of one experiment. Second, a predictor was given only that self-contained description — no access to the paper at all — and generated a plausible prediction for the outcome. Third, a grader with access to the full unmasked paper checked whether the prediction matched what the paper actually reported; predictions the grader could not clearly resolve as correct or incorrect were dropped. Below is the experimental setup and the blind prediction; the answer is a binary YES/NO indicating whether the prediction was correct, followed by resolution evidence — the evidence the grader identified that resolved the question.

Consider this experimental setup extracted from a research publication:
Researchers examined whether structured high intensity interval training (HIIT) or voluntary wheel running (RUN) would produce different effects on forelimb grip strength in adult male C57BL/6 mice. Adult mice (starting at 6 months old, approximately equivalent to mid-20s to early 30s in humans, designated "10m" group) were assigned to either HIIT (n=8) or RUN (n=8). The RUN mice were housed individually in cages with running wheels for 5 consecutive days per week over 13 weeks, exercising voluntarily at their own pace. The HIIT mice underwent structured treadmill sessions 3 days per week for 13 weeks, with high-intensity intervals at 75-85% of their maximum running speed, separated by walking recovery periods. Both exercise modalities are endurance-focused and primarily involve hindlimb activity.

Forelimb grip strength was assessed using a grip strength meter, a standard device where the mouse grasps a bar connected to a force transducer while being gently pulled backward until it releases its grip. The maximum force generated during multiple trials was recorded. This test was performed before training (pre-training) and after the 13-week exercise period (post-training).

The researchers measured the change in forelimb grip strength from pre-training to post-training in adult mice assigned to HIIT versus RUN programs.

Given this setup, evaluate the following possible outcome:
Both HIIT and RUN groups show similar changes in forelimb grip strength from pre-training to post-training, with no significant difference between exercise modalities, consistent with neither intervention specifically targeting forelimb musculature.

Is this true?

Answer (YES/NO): NO